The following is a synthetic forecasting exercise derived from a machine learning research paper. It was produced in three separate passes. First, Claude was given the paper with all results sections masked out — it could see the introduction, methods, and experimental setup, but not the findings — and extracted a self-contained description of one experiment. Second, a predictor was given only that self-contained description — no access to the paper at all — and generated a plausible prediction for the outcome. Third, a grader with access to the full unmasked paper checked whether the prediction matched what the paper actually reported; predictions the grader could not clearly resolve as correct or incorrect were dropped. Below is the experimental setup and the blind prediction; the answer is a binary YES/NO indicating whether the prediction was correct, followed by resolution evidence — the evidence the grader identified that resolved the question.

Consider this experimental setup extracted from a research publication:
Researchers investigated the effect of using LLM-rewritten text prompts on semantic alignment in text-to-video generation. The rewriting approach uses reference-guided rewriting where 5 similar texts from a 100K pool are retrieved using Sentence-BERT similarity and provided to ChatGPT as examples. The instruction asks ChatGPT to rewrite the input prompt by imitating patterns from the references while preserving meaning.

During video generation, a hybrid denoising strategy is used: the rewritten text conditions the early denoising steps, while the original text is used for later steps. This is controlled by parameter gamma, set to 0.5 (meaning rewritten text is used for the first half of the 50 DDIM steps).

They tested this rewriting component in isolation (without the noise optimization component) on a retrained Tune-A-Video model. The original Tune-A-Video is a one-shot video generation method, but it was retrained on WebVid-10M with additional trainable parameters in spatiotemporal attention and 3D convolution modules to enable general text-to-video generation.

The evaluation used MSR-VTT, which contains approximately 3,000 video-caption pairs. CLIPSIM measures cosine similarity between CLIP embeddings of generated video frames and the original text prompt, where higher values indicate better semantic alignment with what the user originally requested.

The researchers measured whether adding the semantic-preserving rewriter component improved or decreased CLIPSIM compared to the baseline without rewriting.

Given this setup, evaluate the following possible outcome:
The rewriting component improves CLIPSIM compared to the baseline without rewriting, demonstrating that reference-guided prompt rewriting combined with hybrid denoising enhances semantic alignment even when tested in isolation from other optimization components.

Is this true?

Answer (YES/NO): NO